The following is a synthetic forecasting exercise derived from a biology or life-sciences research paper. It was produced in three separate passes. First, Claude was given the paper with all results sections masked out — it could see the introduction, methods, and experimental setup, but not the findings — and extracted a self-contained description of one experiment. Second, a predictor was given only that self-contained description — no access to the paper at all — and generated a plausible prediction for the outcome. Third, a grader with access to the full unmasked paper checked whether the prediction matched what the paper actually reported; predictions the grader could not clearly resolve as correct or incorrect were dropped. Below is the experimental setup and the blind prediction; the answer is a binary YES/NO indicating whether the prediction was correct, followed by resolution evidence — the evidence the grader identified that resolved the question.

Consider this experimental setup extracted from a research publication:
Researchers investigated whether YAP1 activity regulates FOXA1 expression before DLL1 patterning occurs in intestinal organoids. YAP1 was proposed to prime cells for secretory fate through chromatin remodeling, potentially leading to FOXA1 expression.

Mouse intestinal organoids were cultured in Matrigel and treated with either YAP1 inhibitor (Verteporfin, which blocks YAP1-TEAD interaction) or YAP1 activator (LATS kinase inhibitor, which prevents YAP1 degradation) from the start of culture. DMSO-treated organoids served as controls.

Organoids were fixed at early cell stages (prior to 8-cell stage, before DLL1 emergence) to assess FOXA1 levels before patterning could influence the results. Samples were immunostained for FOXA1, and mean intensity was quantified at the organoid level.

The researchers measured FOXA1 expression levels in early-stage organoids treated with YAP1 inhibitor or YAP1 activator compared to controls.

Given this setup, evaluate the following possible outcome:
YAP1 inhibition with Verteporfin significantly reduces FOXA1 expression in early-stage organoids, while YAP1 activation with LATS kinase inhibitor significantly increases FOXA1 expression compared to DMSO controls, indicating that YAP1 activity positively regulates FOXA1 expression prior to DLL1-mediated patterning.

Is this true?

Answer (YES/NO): YES